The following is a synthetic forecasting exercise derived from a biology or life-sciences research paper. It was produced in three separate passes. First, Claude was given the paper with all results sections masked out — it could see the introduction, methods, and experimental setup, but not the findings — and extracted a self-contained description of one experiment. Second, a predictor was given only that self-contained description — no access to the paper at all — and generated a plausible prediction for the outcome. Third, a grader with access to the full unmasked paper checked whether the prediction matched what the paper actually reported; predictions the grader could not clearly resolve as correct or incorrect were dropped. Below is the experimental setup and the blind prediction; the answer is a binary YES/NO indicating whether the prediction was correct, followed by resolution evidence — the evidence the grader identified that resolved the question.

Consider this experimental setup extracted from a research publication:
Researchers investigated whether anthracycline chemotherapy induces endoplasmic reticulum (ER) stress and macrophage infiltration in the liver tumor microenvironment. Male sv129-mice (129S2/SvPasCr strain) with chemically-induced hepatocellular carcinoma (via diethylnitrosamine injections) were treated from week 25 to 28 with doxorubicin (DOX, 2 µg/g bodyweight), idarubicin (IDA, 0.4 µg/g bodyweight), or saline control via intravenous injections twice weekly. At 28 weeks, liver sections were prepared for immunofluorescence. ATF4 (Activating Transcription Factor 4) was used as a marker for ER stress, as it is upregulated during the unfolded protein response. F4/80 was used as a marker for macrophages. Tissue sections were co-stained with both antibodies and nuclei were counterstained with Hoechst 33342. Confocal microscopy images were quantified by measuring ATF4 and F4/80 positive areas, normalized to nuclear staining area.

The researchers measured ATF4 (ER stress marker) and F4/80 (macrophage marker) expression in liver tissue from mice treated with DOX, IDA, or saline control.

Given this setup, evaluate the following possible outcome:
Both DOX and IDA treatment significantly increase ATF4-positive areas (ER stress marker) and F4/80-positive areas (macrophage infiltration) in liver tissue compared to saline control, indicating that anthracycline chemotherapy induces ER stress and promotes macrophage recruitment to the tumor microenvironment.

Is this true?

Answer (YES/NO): NO